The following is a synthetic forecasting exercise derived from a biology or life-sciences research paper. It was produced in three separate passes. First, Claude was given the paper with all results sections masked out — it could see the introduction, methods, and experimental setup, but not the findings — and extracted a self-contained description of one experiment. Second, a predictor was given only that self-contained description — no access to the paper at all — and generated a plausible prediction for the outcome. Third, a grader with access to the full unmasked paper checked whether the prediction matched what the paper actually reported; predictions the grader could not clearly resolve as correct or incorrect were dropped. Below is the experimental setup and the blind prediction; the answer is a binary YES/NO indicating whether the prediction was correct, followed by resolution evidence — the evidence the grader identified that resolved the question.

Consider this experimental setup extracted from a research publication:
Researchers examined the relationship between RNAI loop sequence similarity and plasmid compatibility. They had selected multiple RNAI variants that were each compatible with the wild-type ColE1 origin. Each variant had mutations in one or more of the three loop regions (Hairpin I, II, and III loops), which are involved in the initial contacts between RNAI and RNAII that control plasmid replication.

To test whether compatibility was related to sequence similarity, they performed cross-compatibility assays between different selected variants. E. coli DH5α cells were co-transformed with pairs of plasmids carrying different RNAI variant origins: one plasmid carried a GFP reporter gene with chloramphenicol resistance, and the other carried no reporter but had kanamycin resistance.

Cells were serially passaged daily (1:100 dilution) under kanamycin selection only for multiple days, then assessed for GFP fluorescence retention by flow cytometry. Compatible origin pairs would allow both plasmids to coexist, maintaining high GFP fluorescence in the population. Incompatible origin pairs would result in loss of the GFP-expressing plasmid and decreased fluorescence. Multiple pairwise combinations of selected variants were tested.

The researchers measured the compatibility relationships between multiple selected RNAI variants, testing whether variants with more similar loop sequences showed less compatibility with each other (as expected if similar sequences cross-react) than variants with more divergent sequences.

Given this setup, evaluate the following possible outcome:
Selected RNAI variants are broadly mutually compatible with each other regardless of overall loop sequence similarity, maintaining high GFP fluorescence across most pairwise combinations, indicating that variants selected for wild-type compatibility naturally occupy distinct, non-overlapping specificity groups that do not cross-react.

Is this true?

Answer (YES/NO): NO